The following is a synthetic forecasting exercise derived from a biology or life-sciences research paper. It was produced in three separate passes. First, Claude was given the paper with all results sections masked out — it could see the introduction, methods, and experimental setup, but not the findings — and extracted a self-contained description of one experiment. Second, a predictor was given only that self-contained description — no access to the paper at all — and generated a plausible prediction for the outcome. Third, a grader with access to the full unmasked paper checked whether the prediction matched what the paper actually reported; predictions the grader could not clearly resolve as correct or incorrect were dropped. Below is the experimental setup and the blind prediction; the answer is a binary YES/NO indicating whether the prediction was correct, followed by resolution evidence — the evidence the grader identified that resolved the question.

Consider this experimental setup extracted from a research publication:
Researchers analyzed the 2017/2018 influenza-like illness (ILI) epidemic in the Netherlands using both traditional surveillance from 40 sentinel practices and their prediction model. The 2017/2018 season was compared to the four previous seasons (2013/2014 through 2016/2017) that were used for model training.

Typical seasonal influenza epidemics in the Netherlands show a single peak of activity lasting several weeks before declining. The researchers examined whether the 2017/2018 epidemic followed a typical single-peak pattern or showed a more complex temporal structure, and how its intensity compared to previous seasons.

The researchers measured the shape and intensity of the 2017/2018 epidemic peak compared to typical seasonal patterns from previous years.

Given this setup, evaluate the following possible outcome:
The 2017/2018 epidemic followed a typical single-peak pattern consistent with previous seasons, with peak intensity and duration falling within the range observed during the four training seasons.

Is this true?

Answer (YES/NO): NO